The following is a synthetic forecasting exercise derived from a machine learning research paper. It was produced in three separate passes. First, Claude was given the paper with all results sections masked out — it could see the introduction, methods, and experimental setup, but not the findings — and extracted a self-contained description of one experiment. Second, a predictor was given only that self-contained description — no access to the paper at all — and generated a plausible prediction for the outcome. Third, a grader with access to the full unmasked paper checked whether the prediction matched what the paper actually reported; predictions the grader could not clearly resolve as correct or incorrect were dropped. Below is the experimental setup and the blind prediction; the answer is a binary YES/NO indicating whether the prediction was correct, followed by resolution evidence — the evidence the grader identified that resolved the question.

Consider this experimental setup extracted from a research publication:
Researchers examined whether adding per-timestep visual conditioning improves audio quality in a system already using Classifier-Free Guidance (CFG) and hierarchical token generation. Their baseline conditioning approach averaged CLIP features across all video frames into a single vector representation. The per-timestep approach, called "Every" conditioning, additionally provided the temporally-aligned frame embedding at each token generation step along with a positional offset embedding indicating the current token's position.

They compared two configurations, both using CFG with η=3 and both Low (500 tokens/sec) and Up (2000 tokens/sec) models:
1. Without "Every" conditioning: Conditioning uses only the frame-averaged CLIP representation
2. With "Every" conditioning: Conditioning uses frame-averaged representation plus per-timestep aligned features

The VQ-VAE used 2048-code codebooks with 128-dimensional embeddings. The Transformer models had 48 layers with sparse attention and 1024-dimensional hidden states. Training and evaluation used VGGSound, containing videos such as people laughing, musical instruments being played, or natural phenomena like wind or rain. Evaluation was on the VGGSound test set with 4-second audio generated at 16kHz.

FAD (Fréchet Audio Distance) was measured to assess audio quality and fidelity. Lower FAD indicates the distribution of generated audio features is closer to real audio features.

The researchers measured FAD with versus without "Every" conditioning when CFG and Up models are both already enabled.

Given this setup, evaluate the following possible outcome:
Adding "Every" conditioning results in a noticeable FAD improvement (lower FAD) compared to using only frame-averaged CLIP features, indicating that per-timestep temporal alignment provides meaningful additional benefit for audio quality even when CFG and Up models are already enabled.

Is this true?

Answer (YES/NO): NO